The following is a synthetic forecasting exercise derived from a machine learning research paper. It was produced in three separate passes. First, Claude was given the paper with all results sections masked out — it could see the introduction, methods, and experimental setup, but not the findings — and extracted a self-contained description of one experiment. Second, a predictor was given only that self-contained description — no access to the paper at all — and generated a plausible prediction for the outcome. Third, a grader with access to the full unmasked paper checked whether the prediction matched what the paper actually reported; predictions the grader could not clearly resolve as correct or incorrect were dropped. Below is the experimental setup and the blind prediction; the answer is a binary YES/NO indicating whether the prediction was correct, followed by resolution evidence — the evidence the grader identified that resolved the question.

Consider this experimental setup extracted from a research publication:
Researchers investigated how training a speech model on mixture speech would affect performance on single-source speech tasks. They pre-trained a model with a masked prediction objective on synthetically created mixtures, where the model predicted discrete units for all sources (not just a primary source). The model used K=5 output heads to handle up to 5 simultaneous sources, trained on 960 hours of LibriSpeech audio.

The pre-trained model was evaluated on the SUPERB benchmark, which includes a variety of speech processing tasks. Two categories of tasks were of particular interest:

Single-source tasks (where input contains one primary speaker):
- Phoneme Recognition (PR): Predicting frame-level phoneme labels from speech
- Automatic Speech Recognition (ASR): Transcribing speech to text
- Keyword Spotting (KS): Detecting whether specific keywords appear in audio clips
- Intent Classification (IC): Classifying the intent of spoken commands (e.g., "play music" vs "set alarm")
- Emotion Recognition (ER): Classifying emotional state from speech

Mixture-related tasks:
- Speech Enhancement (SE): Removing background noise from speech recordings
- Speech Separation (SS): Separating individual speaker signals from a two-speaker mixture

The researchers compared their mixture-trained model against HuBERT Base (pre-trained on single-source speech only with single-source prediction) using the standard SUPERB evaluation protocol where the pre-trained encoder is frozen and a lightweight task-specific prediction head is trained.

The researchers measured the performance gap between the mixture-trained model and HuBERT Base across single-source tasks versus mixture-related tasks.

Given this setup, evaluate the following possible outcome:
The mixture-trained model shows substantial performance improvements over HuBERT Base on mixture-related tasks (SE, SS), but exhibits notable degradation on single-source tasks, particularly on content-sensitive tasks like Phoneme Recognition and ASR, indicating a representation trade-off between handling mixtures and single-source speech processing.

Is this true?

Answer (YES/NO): NO